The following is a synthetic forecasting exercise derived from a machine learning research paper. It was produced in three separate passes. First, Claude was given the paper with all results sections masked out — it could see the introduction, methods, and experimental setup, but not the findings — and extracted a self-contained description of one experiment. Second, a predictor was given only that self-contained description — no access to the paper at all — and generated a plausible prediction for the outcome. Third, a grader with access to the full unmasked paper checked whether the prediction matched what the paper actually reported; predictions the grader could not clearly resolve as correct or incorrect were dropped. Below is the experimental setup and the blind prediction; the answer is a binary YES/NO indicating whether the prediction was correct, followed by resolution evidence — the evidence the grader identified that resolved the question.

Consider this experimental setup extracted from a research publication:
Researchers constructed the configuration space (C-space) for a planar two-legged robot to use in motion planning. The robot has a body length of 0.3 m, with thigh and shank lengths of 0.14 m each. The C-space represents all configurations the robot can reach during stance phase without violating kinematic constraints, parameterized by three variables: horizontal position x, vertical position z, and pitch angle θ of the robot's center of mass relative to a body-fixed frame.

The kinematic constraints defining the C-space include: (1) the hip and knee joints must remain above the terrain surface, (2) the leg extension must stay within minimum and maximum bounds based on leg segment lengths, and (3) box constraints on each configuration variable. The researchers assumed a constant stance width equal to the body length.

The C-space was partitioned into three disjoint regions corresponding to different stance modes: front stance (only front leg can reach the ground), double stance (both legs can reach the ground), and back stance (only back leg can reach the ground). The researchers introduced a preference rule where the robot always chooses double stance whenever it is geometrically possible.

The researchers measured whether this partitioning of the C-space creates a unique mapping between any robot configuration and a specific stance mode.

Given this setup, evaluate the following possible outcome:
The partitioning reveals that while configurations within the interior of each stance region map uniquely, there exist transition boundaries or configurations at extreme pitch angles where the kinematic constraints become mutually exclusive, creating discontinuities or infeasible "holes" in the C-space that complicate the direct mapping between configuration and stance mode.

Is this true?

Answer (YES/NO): NO